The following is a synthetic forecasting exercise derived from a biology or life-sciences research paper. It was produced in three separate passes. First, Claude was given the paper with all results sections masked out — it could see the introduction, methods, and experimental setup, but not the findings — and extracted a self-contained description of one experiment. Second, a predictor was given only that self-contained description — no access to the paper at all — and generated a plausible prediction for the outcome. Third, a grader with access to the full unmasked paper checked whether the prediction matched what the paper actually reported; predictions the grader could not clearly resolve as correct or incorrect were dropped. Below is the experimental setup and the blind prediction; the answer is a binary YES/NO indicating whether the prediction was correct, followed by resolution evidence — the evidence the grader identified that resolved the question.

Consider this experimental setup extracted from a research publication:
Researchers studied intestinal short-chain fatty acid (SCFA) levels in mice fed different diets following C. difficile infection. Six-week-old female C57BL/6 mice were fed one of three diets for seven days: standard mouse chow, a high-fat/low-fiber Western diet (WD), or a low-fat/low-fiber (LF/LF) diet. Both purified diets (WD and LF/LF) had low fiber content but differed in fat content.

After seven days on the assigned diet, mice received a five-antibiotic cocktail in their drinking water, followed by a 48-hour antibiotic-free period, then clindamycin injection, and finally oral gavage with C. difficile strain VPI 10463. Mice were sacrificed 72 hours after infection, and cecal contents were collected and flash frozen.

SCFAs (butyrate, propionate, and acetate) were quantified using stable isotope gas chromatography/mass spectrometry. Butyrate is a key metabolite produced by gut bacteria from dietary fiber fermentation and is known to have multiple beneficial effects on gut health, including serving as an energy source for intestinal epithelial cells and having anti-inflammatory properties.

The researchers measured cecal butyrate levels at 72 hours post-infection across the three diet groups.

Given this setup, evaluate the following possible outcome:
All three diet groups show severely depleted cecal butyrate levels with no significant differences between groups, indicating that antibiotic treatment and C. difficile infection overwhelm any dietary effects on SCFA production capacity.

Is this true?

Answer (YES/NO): NO